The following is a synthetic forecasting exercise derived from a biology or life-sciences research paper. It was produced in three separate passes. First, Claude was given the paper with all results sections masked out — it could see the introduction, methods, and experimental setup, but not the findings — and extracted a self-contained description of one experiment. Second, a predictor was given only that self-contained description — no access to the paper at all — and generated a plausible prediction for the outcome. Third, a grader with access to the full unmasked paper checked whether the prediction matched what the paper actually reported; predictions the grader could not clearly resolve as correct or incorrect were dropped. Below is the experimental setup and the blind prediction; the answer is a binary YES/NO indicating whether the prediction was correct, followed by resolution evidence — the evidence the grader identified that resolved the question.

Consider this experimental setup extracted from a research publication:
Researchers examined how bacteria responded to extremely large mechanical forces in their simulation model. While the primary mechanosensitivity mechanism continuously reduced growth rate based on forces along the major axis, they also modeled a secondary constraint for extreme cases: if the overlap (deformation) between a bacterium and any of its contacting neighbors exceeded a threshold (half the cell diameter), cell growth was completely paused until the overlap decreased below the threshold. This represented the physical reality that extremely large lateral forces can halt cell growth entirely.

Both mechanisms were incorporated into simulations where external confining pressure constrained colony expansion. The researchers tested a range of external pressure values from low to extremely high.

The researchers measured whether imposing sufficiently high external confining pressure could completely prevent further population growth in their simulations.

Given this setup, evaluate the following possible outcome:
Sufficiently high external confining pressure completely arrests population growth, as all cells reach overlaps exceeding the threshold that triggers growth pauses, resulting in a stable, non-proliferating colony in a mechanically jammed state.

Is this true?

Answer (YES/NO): YES